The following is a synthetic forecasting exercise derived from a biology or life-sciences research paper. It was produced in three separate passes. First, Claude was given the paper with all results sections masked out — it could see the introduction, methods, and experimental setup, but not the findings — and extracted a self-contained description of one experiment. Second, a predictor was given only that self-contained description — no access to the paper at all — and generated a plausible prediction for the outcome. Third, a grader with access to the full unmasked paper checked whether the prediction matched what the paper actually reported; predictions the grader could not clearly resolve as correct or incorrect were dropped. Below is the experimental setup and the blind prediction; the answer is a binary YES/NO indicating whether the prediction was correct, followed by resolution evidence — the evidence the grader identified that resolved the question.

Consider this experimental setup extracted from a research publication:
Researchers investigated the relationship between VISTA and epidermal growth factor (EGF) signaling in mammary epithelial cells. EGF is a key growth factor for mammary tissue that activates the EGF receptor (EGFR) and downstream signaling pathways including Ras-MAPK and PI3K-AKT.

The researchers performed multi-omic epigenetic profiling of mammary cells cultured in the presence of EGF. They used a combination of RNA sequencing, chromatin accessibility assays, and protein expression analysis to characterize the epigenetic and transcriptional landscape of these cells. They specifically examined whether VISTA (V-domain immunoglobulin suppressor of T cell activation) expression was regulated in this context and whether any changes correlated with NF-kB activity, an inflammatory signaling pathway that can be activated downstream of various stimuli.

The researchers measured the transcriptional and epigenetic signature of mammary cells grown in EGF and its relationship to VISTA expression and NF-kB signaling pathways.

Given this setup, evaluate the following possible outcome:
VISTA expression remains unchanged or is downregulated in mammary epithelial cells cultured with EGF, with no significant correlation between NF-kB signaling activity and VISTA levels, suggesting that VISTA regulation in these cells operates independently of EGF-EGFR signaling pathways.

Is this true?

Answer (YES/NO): NO